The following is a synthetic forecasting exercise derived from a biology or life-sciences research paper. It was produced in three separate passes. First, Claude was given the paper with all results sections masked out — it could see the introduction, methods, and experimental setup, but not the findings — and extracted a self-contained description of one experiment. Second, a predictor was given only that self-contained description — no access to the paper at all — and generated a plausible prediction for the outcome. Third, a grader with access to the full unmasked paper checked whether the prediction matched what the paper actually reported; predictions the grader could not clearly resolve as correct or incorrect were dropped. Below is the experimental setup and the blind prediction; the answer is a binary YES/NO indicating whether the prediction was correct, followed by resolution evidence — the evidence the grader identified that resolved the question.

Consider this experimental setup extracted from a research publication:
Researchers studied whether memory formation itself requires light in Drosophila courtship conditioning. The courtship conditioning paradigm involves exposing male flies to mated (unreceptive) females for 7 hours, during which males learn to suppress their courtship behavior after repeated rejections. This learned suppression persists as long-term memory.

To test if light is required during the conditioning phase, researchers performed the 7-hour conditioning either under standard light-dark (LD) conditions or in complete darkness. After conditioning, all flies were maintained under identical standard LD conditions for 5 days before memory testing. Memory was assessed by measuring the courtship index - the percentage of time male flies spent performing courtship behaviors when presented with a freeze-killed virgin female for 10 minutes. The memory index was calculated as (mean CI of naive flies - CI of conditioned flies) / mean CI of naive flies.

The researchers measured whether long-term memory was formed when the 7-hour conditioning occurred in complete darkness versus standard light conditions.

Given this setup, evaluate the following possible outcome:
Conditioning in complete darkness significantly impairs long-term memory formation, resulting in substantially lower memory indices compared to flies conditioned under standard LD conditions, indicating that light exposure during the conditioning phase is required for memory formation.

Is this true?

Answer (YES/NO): NO